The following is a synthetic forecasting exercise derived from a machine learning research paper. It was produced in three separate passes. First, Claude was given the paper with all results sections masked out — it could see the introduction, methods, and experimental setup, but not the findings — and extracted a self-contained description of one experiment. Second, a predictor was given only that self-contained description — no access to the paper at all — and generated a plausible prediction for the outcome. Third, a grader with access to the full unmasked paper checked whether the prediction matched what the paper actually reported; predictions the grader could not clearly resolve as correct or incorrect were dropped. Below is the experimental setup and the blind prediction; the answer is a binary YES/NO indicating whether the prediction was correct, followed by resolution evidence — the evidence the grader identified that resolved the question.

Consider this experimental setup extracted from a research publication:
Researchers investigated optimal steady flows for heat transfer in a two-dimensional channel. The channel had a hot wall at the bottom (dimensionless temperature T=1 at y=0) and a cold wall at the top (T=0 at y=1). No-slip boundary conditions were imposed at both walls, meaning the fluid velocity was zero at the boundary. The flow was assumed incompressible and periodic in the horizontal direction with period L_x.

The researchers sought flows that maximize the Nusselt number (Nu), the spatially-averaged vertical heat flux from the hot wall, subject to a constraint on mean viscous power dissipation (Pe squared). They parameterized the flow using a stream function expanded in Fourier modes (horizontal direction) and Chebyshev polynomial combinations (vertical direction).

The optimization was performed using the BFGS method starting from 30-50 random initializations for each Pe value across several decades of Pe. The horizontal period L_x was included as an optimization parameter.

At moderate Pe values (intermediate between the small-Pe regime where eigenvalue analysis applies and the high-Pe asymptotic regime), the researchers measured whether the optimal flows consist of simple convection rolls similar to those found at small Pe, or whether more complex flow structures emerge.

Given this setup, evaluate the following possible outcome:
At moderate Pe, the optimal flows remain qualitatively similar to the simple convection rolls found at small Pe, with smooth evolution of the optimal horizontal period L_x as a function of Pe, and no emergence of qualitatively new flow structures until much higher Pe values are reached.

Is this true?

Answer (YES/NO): NO